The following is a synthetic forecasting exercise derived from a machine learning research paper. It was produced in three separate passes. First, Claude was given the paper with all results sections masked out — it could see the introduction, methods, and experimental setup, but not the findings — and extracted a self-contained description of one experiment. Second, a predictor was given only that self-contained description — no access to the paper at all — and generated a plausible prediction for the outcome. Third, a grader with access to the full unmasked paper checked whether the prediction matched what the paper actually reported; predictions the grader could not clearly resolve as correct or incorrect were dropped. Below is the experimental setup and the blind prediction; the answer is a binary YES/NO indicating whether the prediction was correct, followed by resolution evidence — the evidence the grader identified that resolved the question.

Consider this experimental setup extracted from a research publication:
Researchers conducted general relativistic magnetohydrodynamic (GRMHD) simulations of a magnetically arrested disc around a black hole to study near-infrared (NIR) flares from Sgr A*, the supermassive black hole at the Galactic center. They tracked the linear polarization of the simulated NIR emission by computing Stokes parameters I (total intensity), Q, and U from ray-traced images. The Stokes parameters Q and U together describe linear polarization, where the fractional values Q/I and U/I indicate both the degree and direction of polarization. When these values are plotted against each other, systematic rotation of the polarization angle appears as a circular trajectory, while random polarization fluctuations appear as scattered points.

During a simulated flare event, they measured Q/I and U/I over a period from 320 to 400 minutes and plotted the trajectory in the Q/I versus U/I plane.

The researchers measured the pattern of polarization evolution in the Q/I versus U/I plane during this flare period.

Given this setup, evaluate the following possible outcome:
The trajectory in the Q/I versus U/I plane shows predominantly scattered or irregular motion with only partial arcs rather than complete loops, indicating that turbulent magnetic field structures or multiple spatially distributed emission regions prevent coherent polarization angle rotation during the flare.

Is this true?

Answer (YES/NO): NO